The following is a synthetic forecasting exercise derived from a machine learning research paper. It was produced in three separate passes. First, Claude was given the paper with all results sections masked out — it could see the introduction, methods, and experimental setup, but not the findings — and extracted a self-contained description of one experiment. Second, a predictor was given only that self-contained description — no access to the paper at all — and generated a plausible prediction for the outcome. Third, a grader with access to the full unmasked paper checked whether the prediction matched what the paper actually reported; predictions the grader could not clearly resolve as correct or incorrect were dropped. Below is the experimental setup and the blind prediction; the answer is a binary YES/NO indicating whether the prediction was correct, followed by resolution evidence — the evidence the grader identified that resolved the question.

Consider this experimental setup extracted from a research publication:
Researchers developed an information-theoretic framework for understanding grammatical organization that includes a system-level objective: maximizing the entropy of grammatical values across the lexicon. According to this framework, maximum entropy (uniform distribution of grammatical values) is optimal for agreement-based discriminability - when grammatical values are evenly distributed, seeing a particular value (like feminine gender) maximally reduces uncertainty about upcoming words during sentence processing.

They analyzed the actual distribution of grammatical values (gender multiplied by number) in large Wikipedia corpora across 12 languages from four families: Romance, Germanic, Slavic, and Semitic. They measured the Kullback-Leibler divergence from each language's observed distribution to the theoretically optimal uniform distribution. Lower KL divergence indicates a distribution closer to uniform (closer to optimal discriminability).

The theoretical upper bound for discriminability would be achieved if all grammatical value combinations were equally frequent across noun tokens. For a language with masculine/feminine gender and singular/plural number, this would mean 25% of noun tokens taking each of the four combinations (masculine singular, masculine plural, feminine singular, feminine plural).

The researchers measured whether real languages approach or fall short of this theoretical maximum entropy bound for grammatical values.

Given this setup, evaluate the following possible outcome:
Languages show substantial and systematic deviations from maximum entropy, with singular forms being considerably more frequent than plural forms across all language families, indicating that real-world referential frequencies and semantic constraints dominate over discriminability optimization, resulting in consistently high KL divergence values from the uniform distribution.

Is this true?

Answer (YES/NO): NO